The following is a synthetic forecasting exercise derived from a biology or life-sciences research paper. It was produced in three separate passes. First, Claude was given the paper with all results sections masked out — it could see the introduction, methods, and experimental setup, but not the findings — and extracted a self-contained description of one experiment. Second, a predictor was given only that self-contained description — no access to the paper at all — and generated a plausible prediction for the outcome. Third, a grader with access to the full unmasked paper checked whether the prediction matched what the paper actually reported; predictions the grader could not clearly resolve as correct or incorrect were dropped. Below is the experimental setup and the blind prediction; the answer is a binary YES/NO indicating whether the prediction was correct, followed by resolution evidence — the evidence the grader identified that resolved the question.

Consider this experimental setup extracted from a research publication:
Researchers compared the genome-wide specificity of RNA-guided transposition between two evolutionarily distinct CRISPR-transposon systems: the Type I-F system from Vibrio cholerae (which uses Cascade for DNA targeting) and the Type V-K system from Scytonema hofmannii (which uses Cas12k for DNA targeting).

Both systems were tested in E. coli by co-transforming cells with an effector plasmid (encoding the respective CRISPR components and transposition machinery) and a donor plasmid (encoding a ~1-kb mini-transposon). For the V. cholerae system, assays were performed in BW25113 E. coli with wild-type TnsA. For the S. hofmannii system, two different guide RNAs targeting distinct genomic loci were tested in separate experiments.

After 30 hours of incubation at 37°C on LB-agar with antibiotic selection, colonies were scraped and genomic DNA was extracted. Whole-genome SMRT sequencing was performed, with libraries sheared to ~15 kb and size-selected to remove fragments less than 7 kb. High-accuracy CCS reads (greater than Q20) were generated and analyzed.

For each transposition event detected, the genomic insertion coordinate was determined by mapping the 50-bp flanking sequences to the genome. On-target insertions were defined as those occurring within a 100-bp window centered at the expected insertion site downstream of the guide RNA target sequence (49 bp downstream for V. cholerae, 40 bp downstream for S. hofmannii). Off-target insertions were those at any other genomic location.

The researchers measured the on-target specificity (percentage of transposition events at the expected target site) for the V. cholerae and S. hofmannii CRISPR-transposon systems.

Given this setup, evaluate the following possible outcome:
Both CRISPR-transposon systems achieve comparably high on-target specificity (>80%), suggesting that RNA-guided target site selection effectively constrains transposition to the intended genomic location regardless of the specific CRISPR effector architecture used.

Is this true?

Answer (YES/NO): NO